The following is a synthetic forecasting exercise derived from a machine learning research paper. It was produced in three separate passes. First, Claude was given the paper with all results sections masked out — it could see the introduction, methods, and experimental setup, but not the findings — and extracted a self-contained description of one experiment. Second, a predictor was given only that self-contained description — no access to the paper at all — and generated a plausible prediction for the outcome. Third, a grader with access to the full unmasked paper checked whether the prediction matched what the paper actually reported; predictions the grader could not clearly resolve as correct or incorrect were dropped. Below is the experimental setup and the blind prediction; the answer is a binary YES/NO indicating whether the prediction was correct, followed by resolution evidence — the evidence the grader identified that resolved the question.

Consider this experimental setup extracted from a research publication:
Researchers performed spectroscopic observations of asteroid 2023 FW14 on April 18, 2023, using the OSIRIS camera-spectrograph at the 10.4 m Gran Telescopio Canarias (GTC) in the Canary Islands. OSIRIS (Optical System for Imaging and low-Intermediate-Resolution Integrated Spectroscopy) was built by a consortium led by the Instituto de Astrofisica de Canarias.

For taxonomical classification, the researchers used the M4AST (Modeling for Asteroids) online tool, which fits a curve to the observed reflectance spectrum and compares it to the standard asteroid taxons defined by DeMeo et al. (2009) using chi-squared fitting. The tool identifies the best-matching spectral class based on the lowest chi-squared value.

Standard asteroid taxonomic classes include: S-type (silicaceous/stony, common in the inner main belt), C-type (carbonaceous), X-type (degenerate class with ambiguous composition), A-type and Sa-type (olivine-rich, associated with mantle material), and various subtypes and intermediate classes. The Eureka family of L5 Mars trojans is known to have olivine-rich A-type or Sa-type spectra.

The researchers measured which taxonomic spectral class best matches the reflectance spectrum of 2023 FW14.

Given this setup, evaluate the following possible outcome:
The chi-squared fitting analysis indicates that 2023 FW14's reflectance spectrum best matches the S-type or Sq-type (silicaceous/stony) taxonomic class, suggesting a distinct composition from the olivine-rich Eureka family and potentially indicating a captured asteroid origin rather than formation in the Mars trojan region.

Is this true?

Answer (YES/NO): NO